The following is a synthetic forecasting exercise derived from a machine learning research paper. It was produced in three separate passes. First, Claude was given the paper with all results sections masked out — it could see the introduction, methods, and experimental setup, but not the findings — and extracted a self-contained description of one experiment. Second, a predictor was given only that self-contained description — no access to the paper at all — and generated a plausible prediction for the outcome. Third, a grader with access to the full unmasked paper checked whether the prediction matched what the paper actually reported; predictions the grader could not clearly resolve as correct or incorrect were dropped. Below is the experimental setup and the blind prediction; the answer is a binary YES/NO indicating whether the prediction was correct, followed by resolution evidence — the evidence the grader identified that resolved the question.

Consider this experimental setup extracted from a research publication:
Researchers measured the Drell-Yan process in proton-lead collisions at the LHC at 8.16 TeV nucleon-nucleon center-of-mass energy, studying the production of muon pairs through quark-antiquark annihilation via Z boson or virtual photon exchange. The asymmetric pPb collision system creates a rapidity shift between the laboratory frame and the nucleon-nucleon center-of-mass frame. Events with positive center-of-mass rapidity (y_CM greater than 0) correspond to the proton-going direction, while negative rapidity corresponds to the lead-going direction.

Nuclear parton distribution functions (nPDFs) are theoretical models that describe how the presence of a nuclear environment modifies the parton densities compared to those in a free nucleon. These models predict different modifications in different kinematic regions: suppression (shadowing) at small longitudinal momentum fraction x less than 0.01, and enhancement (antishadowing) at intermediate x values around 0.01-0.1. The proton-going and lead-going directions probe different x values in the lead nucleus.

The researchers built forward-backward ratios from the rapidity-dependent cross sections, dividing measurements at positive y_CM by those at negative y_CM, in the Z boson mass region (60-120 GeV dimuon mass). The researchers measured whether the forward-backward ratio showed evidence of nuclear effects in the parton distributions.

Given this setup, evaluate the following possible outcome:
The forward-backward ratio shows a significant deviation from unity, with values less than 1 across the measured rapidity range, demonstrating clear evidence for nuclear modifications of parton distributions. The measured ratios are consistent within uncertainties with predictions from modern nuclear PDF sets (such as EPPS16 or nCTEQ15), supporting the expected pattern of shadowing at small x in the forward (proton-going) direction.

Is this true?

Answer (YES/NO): NO